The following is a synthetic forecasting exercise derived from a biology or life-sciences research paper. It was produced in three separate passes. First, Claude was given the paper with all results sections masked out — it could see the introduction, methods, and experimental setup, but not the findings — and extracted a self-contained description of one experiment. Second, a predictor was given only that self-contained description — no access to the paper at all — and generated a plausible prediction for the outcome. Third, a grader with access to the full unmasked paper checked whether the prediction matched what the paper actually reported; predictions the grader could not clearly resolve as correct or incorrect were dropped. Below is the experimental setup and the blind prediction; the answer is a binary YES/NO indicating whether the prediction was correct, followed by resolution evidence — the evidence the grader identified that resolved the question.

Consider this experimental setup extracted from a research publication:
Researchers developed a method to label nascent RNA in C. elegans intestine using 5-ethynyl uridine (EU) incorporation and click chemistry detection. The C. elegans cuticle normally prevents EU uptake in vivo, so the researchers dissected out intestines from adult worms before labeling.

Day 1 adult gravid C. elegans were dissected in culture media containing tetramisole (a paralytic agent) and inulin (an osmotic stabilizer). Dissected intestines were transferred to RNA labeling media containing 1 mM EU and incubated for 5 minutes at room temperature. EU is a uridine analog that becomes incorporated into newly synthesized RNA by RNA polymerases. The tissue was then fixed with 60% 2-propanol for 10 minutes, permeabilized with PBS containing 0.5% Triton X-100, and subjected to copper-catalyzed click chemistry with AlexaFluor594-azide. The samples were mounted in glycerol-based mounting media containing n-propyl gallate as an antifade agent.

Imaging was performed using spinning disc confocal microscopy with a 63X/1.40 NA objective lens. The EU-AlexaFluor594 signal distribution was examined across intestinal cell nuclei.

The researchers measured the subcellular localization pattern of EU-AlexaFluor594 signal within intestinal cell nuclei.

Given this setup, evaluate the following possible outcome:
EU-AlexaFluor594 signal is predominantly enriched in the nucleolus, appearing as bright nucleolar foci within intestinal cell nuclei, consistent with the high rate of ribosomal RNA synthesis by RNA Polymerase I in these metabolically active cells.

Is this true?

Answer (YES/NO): YES